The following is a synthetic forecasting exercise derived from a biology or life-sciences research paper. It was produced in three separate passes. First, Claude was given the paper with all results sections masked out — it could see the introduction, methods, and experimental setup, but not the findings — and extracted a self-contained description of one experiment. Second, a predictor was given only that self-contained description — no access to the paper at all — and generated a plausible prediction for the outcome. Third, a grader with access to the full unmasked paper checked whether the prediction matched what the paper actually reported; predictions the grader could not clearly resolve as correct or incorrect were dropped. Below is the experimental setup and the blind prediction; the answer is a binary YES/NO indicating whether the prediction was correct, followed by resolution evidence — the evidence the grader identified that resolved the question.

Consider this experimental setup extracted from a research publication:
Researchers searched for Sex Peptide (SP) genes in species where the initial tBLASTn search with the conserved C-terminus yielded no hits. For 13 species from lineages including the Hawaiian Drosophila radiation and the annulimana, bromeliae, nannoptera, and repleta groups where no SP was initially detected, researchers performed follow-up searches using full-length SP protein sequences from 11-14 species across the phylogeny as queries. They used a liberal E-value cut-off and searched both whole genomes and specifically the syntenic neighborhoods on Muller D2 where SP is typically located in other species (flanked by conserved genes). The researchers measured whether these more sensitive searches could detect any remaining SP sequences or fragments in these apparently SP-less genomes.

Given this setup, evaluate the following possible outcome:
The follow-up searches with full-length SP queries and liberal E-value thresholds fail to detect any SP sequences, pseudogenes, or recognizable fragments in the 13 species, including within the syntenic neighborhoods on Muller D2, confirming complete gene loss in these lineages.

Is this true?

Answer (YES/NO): NO